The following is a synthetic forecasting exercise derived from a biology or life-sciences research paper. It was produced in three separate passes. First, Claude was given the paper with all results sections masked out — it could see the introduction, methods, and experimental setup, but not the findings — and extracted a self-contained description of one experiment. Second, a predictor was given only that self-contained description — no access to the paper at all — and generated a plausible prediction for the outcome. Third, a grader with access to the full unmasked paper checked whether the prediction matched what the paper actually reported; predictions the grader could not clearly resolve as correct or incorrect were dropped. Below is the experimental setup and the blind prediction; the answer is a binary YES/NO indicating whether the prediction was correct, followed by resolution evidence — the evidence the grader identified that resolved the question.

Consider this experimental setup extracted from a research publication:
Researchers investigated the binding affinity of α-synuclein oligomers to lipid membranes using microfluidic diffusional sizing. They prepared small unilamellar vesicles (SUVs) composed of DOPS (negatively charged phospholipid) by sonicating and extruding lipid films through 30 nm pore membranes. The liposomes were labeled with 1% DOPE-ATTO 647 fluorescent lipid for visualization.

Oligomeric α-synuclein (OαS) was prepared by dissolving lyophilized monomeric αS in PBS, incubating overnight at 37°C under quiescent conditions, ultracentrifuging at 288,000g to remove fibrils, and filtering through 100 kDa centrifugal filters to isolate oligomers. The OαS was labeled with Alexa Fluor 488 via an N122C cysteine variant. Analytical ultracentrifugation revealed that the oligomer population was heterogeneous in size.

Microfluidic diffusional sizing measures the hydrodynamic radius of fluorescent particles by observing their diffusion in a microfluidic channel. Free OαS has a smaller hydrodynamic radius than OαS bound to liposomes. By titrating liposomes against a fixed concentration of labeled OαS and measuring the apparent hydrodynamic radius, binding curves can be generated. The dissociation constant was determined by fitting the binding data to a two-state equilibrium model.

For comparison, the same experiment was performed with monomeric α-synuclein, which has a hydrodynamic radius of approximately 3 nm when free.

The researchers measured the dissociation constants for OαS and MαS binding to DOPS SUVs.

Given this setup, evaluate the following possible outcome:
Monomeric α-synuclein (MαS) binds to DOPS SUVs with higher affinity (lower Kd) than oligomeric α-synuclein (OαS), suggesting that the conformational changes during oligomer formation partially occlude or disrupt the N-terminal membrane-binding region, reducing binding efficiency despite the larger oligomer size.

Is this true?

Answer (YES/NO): NO